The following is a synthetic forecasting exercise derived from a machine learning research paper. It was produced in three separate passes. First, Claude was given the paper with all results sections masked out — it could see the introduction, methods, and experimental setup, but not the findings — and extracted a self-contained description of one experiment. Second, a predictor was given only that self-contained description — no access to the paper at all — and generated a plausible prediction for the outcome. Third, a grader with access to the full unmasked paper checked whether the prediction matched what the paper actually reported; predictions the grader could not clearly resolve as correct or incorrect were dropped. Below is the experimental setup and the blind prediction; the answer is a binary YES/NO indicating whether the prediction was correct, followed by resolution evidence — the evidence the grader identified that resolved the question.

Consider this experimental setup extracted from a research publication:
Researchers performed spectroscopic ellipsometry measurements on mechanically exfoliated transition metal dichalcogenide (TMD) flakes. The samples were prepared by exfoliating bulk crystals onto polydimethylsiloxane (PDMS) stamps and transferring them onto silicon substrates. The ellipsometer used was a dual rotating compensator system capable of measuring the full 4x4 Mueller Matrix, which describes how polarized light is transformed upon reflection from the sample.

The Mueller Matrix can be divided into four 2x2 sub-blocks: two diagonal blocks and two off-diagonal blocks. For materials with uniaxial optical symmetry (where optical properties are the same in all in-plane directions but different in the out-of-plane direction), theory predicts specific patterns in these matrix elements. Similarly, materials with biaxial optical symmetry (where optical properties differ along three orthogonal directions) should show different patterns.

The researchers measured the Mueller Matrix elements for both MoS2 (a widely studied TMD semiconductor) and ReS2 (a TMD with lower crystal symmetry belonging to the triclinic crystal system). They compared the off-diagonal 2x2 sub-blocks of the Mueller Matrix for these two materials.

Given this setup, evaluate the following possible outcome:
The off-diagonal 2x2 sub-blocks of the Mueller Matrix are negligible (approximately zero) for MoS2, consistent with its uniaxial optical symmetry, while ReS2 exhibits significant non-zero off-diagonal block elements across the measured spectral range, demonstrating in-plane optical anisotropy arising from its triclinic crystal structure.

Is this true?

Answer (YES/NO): YES